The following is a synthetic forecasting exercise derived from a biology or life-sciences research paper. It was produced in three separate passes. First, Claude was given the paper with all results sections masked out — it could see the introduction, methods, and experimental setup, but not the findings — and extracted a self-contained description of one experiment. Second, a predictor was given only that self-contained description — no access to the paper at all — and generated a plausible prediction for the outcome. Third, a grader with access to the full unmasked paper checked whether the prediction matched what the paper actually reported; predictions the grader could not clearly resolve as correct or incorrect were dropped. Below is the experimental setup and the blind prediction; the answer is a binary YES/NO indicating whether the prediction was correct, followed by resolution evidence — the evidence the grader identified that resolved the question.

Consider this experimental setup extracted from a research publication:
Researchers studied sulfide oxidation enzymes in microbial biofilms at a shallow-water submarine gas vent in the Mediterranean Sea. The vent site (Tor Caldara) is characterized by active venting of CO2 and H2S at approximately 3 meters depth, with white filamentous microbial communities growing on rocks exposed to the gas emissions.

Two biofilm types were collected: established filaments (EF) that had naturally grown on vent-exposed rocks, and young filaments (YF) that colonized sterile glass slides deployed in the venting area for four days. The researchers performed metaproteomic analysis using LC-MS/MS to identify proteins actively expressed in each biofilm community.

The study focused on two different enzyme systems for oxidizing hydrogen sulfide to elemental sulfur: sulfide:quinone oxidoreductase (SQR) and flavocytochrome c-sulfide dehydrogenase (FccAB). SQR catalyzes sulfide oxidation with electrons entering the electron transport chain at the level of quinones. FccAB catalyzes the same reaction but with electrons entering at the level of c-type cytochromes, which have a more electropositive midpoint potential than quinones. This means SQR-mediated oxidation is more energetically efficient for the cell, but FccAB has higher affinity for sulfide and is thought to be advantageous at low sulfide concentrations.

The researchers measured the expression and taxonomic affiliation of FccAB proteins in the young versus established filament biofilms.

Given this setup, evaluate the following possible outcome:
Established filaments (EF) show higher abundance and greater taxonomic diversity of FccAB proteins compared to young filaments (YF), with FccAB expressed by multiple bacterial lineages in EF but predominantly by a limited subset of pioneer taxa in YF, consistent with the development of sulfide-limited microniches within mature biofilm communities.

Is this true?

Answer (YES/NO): NO